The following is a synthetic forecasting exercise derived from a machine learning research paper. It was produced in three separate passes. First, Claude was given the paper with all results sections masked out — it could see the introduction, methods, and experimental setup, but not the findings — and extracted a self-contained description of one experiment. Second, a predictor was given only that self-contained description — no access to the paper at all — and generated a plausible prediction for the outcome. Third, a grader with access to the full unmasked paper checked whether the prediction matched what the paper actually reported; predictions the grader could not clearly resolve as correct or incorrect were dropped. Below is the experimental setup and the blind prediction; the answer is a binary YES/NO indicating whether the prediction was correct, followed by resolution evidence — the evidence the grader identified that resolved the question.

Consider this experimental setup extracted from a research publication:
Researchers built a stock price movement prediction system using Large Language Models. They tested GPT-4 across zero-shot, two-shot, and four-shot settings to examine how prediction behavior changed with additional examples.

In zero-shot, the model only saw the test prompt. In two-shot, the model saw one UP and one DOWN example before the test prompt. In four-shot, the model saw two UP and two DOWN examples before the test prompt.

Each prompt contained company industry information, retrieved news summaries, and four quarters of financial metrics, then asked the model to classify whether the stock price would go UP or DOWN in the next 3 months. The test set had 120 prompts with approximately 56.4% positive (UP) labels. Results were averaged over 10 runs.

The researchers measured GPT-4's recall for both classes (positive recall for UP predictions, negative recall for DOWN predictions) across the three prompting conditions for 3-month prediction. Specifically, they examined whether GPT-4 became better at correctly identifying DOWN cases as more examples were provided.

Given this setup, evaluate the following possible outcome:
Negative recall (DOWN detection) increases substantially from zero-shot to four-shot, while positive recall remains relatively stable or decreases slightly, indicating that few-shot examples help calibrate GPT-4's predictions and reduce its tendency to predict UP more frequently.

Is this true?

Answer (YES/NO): NO